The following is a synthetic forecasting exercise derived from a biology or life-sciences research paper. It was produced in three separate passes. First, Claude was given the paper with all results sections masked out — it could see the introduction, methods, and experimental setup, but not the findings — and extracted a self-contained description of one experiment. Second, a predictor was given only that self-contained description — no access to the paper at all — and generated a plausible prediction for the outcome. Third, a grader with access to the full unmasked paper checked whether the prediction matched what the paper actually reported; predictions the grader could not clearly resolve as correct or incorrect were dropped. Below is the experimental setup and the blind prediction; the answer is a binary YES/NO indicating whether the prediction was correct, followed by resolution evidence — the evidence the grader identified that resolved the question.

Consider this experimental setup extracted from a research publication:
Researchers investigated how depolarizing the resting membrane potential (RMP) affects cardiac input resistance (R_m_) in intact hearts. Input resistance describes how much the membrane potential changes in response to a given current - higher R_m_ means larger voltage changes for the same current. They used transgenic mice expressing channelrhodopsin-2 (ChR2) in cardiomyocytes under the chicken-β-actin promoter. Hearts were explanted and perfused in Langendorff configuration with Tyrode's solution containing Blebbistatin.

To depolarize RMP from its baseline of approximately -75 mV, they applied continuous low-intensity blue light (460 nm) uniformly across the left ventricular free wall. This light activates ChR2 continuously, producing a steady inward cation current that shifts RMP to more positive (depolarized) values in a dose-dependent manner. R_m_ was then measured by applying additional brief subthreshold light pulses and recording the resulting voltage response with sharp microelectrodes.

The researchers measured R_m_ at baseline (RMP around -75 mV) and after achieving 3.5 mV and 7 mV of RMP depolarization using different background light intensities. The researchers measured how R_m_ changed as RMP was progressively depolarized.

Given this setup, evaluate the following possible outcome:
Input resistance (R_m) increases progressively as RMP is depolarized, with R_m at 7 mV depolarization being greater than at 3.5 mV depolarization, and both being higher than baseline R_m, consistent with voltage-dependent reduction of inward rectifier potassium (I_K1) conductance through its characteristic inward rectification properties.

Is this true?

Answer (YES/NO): YES